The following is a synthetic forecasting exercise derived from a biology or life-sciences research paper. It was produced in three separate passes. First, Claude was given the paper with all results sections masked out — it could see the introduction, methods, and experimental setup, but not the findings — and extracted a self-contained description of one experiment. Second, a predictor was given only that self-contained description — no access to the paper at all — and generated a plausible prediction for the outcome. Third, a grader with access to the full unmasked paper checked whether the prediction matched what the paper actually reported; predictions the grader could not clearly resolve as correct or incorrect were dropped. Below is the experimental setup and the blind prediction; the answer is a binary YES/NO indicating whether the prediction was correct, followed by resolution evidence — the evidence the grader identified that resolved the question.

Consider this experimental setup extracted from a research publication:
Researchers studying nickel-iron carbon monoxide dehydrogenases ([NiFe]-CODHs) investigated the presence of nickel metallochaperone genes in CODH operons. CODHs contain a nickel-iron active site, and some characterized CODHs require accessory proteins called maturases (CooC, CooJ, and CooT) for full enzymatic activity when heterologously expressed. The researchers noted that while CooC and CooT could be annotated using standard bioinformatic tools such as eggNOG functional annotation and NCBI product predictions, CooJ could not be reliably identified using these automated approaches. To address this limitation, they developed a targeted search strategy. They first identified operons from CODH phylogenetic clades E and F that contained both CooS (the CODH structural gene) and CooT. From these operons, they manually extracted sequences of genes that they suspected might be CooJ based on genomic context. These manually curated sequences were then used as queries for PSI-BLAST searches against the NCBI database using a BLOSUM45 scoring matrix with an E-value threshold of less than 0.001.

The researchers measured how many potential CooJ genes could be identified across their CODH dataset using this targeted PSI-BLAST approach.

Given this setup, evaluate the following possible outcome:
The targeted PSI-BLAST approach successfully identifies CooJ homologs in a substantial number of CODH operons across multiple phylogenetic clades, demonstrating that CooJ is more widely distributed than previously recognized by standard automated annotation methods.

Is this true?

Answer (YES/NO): NO